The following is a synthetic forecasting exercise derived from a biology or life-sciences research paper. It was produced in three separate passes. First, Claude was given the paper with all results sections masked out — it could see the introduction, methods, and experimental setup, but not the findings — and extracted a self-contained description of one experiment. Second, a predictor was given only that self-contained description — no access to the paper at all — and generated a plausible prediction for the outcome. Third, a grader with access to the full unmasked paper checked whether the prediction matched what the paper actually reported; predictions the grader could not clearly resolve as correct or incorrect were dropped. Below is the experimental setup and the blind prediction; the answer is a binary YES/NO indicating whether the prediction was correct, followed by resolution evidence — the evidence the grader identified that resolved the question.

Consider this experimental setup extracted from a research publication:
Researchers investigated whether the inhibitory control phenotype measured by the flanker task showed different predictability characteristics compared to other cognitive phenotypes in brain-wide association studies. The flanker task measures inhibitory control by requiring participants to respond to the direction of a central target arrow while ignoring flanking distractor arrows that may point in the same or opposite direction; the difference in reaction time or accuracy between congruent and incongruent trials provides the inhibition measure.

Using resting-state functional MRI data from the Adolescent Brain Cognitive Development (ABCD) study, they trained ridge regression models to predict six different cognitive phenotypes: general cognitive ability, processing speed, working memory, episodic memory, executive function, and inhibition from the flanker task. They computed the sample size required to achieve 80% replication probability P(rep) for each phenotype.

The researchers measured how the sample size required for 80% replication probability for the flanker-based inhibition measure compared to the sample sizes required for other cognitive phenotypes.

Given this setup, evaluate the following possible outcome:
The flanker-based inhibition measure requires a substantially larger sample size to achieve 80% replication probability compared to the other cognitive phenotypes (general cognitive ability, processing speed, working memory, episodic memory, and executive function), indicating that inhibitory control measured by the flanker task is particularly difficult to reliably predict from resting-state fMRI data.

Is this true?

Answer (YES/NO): YES